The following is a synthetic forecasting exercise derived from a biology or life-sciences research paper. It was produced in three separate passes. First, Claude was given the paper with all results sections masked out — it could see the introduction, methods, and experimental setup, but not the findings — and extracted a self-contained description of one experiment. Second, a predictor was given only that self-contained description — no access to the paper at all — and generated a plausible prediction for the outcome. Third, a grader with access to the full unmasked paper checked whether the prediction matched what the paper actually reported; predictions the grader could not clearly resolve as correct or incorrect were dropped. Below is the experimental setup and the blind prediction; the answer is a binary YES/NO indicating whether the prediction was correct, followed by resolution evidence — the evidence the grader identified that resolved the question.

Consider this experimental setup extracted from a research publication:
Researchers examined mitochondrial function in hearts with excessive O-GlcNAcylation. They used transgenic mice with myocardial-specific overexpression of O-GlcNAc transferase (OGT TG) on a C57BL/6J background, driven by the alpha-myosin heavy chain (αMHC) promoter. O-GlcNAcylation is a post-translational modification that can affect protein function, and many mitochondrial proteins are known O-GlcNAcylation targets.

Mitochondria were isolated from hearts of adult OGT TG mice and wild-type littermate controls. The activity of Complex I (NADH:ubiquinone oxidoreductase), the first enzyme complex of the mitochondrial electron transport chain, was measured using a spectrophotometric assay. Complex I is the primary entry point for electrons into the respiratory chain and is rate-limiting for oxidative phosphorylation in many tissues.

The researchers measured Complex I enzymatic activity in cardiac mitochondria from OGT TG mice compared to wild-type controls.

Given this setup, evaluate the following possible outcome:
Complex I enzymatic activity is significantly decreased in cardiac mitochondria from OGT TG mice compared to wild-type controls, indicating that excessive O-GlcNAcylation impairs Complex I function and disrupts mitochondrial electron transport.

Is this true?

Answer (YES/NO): YES